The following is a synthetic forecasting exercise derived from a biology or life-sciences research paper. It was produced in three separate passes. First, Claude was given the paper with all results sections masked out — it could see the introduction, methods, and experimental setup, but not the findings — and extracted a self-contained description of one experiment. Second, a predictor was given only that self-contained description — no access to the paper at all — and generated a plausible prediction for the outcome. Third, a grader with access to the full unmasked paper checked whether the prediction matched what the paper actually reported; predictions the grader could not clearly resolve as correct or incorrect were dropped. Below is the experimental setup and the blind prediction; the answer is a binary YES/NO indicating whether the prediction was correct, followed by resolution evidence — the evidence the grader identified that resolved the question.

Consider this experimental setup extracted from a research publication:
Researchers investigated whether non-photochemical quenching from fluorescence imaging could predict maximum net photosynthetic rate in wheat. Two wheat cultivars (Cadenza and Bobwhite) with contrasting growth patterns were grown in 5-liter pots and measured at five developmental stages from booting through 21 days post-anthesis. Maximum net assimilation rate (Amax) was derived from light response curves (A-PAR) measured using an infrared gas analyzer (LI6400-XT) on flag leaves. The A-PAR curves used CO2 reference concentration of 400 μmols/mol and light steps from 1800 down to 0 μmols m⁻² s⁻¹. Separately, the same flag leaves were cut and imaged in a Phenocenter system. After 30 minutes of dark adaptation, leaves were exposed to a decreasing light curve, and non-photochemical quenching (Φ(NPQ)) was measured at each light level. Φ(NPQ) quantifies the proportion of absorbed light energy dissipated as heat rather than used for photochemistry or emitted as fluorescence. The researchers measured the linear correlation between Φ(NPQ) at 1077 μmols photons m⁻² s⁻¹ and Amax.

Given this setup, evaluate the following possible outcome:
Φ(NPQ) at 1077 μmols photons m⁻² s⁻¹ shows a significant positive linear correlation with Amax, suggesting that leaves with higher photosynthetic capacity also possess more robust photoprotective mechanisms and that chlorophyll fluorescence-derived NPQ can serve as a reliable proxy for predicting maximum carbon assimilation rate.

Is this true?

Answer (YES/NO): YES